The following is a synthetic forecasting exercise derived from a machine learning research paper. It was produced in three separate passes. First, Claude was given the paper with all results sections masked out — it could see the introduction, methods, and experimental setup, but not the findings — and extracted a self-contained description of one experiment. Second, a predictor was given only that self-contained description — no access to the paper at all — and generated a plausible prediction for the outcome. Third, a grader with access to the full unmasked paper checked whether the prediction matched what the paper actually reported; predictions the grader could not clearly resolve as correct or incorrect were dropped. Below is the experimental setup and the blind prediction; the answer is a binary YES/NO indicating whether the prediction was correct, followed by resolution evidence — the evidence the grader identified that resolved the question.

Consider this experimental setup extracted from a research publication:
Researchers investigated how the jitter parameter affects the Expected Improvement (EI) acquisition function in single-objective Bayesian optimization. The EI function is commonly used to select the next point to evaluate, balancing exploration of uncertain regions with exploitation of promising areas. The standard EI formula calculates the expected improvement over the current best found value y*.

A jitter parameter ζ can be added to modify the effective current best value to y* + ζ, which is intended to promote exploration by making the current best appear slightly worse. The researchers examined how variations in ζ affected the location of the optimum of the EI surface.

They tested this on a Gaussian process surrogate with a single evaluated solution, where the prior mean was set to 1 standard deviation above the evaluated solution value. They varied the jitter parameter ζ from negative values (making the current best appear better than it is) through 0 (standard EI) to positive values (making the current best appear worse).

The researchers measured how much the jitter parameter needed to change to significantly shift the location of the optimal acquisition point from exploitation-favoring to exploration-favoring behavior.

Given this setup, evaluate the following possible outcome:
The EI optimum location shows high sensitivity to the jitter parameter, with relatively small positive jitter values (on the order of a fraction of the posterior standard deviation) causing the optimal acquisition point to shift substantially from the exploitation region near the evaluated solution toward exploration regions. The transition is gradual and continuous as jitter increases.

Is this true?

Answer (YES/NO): NO